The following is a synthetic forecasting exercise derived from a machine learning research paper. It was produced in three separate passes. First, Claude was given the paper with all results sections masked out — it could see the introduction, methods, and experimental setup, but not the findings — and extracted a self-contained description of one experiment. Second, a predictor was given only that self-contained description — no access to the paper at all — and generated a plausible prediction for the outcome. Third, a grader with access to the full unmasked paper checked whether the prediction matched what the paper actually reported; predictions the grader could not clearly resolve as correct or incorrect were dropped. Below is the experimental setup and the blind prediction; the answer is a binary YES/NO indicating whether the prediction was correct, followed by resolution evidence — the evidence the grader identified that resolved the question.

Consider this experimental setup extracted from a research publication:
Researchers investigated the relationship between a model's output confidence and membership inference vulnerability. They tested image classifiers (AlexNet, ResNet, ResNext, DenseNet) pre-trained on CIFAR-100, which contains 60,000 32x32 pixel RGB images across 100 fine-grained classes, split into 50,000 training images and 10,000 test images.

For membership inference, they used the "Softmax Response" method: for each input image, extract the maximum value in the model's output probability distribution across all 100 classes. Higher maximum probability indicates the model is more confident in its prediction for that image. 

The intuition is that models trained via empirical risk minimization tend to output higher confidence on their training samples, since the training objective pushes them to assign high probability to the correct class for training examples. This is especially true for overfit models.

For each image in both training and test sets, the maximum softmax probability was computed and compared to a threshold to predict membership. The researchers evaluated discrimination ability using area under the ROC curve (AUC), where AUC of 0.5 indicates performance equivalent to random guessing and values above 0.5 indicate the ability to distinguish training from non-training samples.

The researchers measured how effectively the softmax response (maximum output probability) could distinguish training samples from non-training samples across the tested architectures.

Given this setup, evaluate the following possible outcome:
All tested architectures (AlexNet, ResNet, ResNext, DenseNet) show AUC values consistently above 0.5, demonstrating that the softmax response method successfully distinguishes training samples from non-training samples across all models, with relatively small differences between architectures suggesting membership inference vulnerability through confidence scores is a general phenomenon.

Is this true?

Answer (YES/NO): NO